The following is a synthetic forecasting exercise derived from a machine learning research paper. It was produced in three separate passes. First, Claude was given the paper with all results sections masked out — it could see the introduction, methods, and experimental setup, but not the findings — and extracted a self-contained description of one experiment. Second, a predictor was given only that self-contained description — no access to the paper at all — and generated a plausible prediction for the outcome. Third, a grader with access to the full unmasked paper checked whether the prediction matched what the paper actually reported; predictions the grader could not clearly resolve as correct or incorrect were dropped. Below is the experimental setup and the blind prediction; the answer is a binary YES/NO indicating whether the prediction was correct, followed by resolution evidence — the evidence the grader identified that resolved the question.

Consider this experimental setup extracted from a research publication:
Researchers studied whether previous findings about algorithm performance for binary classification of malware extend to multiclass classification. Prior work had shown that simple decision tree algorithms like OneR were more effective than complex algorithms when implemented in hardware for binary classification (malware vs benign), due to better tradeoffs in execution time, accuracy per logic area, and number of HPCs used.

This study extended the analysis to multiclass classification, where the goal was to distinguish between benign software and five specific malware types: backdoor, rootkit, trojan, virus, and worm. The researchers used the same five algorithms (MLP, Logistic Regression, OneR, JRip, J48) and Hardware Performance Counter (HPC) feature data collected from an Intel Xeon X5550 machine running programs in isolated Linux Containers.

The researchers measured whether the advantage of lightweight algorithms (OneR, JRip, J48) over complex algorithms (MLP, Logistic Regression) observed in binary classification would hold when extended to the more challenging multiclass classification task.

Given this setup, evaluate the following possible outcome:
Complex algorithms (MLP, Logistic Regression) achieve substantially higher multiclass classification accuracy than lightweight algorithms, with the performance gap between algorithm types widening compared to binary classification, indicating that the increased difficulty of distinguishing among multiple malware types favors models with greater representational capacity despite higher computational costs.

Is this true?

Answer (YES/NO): NO